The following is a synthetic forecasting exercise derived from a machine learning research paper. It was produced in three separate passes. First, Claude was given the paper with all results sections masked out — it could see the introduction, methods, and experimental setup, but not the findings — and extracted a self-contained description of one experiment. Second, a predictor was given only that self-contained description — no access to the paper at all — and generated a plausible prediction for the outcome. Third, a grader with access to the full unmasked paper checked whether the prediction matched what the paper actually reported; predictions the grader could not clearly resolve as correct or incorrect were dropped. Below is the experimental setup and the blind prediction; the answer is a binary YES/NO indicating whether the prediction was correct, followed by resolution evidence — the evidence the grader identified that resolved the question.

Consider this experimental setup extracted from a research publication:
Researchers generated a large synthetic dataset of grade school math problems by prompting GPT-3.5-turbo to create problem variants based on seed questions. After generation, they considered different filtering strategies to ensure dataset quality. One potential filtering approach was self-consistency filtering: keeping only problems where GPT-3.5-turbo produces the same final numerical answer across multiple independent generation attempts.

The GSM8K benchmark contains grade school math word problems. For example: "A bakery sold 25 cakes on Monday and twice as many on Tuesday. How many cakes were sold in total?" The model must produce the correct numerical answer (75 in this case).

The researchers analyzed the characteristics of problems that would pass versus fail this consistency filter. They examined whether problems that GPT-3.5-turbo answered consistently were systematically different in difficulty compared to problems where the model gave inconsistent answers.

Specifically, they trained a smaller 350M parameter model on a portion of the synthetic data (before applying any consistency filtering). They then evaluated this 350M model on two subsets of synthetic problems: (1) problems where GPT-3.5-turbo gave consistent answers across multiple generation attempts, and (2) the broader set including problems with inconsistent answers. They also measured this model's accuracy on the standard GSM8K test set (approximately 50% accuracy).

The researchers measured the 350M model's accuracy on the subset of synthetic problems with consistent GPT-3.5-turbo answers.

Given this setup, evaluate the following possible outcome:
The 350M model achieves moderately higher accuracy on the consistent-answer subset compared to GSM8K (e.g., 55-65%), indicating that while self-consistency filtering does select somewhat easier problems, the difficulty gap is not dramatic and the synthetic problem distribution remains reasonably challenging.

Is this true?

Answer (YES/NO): NO